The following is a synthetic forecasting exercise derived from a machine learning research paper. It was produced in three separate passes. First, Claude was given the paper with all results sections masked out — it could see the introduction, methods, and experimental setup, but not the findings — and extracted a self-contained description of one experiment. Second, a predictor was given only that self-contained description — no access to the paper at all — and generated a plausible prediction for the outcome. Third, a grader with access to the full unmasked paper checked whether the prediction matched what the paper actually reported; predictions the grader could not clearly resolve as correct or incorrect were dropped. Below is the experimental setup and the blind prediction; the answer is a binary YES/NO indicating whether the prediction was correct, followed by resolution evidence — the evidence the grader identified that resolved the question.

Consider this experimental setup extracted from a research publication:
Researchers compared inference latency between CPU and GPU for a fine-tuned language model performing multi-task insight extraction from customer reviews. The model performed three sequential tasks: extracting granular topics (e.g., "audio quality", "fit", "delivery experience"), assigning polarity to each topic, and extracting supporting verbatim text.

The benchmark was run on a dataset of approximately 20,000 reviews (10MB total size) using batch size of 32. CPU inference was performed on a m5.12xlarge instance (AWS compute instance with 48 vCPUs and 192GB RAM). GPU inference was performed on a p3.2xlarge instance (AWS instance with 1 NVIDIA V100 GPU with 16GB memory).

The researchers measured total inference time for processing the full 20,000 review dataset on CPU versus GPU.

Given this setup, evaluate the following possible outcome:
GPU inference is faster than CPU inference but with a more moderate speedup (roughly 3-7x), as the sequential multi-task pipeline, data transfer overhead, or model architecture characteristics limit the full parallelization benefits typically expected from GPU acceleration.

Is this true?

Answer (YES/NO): NO